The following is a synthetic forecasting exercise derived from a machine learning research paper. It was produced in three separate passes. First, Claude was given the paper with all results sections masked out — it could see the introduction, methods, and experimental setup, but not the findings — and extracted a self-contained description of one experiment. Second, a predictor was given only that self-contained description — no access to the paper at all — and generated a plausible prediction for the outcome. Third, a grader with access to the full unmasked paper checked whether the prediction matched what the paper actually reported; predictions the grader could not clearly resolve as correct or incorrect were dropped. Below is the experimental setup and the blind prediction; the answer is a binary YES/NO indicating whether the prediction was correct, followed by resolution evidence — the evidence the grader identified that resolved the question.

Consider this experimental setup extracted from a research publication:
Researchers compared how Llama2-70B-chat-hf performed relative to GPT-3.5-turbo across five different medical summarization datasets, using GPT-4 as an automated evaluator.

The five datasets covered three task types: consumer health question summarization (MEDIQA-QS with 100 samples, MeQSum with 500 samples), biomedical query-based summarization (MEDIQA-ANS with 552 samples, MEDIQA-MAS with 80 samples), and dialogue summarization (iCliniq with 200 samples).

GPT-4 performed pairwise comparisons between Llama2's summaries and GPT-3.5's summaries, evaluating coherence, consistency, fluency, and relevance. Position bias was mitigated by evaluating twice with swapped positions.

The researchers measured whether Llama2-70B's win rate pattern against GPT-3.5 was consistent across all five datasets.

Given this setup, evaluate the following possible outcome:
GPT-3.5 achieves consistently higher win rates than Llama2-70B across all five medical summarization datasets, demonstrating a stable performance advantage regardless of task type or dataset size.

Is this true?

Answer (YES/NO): NO